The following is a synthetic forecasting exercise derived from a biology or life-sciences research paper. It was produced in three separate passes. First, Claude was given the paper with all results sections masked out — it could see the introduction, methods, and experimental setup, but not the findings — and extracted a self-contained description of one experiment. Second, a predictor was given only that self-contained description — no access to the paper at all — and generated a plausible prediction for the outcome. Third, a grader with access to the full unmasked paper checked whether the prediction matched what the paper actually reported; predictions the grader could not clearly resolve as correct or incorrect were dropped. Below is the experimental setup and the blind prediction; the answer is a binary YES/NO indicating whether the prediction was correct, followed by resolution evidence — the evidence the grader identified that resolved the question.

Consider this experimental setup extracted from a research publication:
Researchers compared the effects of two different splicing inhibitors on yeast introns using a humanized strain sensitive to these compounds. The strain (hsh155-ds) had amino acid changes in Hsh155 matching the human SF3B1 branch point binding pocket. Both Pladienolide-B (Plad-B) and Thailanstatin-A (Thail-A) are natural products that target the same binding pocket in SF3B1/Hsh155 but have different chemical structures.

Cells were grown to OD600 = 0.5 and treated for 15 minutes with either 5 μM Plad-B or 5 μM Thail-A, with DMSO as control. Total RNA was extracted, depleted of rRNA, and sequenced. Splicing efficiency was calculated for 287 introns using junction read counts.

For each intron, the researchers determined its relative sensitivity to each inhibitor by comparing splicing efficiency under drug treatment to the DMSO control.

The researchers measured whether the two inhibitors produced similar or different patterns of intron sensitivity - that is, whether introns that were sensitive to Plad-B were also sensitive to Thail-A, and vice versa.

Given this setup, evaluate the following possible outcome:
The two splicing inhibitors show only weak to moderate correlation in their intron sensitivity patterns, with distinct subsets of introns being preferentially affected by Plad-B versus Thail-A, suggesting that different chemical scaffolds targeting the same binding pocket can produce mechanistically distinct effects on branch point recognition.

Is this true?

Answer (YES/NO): YES